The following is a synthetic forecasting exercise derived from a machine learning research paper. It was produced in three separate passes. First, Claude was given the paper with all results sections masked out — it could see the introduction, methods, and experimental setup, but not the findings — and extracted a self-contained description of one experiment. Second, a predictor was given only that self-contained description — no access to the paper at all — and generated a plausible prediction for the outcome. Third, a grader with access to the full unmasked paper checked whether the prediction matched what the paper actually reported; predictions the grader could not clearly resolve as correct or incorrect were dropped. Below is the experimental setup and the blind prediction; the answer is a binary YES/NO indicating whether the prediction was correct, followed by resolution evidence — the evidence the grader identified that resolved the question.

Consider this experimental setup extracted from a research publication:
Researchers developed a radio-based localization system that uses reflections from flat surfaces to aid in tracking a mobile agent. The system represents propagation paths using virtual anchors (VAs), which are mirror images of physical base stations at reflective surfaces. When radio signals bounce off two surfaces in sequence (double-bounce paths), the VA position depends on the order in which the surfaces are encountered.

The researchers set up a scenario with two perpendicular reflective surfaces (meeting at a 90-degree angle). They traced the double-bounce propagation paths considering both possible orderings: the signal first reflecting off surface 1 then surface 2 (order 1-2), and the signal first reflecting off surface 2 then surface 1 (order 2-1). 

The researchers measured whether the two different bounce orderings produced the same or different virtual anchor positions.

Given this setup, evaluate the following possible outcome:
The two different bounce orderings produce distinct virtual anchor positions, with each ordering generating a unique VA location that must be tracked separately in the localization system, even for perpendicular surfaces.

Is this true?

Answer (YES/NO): NO